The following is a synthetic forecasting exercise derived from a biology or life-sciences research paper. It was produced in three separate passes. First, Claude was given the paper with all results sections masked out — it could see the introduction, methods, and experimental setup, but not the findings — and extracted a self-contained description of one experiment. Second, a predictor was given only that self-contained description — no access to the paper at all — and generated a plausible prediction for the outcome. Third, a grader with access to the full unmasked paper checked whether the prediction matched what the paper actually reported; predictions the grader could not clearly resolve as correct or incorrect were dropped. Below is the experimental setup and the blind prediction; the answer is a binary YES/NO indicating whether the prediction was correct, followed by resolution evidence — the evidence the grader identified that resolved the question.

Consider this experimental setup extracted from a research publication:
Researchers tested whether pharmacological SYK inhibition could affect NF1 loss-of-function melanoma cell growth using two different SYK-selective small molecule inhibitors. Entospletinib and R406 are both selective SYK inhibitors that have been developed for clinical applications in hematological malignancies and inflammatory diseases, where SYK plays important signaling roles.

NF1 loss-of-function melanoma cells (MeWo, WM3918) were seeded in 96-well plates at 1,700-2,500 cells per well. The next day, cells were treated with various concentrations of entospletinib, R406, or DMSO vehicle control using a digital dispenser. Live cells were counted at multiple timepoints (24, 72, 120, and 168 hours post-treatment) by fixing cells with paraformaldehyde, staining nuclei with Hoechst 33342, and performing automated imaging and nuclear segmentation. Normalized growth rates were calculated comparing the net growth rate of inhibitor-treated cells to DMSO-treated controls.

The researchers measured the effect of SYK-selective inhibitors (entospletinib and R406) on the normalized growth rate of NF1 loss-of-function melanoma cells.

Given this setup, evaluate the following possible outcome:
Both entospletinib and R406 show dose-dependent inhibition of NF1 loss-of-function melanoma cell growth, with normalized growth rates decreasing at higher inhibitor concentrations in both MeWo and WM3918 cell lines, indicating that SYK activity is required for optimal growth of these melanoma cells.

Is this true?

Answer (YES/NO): NO